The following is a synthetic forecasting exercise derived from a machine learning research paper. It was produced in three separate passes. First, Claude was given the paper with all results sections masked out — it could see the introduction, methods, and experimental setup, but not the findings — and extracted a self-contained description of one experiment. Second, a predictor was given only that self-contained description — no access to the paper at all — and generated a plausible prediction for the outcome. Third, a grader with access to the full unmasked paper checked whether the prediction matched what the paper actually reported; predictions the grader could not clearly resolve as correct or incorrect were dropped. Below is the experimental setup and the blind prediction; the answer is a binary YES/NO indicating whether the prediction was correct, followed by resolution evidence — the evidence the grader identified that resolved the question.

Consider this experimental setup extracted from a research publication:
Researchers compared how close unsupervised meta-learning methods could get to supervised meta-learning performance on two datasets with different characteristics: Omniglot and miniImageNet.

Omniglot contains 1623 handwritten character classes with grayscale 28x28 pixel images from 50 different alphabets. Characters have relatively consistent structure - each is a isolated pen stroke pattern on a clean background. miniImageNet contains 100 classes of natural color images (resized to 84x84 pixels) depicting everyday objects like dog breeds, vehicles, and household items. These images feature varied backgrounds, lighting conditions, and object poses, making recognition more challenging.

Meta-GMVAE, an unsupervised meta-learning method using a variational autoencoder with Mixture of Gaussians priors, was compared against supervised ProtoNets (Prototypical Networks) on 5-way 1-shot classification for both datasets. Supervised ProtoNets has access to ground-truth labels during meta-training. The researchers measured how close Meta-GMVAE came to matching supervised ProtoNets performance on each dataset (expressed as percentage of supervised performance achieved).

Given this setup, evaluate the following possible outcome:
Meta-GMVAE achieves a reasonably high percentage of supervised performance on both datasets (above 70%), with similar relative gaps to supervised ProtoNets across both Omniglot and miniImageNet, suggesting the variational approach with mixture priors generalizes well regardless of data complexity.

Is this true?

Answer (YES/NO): YES